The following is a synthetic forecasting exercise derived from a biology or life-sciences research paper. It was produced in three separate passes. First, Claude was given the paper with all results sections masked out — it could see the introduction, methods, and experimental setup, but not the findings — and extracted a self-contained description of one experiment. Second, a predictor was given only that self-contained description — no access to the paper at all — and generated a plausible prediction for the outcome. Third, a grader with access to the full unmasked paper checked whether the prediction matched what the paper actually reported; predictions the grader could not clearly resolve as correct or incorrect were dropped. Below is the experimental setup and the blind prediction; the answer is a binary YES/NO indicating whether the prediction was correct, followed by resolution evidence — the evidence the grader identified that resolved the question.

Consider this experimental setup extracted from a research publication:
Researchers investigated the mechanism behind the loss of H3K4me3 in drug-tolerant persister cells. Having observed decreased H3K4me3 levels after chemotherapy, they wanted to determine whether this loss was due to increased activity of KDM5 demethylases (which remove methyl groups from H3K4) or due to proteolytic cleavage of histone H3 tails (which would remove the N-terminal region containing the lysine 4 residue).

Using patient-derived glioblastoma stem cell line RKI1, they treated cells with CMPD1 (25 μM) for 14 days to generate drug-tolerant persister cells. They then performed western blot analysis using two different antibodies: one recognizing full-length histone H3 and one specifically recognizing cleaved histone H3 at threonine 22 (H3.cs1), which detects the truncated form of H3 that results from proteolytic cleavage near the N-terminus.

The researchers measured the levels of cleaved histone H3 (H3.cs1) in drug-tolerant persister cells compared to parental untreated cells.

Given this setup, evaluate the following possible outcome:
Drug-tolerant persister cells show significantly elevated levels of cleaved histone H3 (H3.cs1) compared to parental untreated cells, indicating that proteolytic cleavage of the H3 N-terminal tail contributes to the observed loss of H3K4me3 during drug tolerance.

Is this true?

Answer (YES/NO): YES